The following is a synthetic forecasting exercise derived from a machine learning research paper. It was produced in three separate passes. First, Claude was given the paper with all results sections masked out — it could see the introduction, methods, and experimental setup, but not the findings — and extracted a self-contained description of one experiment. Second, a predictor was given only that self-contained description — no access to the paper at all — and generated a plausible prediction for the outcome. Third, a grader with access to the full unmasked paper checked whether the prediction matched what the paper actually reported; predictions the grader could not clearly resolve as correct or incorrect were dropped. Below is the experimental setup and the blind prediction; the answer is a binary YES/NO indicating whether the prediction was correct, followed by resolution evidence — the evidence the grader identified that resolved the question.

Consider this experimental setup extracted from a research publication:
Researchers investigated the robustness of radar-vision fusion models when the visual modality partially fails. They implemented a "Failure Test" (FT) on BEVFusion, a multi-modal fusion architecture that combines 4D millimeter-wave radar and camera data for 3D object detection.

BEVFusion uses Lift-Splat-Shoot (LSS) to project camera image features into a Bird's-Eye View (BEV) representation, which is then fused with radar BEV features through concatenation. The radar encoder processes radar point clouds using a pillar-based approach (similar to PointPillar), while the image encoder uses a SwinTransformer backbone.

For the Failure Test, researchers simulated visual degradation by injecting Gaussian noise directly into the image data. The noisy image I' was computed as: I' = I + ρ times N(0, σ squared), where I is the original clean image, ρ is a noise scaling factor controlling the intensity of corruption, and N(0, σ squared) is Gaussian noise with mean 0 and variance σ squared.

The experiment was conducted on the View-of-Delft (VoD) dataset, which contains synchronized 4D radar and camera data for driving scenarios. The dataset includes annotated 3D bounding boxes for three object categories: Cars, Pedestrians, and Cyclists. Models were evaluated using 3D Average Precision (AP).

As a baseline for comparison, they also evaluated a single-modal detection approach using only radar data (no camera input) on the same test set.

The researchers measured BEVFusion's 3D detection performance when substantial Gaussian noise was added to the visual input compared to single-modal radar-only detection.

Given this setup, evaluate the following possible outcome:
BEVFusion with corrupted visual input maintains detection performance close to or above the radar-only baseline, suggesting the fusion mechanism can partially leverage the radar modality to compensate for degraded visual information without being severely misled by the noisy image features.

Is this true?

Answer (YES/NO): NO